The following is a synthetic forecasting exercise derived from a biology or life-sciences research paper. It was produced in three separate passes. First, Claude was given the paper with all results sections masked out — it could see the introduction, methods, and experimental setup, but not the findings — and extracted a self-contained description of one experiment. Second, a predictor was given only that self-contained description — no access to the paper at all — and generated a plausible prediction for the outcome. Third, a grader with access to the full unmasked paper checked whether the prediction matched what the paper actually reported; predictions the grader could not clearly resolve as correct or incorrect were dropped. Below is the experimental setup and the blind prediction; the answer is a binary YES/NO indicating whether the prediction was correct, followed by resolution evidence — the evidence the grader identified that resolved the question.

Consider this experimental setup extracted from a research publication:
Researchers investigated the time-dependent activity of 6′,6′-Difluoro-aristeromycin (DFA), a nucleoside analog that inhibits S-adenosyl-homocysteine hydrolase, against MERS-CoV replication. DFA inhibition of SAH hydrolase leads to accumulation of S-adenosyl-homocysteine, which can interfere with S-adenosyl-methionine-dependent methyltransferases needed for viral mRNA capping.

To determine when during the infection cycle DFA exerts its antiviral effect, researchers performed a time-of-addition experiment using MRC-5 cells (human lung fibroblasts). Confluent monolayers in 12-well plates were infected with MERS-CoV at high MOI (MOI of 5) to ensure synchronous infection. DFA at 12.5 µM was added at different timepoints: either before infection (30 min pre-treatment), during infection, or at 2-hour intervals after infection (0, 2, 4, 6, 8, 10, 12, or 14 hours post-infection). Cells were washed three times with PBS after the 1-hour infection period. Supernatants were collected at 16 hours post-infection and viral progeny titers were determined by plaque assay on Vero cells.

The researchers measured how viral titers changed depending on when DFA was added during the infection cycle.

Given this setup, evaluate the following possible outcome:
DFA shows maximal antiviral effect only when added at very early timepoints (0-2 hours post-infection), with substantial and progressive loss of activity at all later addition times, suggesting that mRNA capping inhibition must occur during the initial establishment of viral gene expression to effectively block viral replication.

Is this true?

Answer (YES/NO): NO